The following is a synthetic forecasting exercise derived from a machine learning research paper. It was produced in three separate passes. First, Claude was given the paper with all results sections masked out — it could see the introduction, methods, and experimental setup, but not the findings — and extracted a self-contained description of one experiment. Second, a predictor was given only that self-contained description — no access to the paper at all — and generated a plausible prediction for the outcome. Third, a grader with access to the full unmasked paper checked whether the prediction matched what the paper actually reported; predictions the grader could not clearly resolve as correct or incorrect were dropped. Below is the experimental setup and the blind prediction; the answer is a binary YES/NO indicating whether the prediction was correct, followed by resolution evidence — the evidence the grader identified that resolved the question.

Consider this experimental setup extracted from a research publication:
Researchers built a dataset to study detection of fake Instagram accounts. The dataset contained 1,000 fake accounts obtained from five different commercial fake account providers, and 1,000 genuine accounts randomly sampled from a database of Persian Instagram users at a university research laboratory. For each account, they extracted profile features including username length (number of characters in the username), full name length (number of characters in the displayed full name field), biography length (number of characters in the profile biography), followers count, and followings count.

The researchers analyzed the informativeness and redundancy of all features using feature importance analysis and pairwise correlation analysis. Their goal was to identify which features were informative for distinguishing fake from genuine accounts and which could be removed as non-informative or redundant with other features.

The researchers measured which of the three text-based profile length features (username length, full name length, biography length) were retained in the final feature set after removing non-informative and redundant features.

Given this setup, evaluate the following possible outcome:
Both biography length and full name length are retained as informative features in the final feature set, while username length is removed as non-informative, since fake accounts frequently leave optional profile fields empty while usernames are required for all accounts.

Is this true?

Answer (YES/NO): YES